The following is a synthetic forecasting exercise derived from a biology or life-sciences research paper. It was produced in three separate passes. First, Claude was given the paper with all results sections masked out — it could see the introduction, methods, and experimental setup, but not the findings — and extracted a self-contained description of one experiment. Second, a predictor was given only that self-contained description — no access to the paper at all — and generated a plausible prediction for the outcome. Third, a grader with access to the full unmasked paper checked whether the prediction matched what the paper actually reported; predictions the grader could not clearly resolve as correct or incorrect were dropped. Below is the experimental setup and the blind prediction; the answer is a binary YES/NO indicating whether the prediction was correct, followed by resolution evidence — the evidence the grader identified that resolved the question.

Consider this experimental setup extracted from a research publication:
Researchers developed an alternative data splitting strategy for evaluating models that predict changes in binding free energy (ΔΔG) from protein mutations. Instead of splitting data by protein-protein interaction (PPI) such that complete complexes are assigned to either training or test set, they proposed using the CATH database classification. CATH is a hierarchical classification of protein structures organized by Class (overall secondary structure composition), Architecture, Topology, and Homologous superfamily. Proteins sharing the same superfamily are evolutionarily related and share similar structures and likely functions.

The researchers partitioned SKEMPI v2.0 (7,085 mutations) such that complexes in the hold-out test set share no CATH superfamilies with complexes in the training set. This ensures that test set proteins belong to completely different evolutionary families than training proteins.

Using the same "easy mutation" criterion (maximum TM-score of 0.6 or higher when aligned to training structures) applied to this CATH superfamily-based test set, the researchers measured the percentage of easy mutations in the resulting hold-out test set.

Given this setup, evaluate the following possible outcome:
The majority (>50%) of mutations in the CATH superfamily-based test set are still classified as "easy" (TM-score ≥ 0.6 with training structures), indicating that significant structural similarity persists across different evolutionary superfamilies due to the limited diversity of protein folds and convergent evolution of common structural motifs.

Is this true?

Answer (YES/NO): NO